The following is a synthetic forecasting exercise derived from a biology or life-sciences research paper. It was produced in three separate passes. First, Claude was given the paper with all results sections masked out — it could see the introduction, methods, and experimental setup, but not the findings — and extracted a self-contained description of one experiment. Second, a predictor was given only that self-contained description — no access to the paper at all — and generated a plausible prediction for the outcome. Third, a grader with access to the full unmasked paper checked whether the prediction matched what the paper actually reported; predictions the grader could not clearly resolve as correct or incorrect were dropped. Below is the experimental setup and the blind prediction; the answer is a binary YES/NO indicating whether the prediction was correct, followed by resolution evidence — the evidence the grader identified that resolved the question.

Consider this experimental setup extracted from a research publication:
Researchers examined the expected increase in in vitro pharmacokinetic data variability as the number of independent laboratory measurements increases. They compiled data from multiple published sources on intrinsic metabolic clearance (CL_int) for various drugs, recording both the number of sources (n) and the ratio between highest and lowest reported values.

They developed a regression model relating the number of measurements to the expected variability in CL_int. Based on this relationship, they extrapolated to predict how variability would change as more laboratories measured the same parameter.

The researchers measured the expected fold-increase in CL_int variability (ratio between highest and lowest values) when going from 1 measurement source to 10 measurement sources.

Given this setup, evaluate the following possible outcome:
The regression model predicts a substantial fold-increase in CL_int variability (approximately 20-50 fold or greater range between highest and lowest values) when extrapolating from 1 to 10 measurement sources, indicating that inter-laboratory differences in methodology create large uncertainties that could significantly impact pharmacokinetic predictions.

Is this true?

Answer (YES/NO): NO